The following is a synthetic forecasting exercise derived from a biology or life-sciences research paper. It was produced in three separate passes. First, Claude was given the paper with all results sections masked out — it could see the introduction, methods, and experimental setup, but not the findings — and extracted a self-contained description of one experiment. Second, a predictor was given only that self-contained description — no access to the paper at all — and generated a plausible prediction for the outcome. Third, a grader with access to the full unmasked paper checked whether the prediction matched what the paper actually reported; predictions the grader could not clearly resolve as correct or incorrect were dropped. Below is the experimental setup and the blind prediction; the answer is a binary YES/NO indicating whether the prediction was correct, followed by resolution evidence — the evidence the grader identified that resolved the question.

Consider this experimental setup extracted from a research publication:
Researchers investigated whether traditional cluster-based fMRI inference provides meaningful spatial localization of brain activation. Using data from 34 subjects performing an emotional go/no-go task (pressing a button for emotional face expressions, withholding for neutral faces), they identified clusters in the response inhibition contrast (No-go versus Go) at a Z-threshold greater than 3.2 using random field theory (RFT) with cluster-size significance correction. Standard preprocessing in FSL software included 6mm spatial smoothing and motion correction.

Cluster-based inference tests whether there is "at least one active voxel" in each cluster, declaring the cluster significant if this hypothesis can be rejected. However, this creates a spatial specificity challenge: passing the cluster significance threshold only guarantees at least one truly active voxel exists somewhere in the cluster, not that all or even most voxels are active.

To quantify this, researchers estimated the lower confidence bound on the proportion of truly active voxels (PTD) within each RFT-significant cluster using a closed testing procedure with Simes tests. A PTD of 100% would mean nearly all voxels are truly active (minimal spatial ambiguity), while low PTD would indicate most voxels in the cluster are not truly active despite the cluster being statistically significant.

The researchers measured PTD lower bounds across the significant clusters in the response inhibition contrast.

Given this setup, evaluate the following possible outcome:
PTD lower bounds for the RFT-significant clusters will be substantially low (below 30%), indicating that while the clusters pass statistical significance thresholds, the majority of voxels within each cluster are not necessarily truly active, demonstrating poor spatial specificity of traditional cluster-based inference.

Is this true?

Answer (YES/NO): NO